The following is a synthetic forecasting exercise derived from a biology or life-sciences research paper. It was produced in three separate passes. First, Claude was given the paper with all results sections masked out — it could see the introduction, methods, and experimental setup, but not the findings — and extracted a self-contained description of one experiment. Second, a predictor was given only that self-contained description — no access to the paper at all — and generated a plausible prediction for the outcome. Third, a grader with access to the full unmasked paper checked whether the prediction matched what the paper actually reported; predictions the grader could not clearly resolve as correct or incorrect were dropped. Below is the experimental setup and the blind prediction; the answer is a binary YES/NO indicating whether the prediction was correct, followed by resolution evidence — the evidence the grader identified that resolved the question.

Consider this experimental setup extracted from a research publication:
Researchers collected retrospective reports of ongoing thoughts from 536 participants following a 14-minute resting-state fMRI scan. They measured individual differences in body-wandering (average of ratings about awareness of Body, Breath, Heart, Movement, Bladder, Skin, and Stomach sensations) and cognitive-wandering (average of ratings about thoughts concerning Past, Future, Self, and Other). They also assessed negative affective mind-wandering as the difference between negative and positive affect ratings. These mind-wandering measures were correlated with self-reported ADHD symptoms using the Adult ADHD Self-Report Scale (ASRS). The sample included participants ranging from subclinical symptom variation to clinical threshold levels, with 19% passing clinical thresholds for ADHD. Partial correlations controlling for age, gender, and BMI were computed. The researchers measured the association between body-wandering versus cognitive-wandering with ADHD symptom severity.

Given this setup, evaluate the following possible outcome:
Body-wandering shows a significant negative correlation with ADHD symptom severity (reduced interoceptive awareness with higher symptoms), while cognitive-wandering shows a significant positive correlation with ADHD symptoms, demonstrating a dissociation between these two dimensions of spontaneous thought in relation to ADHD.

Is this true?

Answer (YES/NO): YES